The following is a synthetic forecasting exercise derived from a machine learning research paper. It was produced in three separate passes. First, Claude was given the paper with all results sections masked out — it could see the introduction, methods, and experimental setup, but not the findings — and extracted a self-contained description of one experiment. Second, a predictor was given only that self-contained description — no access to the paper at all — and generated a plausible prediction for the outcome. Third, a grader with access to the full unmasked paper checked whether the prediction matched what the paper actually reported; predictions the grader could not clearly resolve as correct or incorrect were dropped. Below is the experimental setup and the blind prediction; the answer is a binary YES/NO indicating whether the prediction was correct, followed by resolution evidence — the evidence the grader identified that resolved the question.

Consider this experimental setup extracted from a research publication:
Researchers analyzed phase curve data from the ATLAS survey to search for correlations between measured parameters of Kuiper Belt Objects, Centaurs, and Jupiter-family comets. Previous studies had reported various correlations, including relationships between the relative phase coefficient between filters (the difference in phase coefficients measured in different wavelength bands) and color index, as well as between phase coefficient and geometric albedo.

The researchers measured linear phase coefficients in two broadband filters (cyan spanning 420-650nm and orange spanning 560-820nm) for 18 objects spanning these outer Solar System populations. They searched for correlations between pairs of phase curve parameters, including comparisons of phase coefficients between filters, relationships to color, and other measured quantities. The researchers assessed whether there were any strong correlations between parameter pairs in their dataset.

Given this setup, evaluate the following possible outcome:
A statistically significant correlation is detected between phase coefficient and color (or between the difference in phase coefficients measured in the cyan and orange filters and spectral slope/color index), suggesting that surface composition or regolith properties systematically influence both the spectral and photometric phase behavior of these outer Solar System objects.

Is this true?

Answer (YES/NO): NO